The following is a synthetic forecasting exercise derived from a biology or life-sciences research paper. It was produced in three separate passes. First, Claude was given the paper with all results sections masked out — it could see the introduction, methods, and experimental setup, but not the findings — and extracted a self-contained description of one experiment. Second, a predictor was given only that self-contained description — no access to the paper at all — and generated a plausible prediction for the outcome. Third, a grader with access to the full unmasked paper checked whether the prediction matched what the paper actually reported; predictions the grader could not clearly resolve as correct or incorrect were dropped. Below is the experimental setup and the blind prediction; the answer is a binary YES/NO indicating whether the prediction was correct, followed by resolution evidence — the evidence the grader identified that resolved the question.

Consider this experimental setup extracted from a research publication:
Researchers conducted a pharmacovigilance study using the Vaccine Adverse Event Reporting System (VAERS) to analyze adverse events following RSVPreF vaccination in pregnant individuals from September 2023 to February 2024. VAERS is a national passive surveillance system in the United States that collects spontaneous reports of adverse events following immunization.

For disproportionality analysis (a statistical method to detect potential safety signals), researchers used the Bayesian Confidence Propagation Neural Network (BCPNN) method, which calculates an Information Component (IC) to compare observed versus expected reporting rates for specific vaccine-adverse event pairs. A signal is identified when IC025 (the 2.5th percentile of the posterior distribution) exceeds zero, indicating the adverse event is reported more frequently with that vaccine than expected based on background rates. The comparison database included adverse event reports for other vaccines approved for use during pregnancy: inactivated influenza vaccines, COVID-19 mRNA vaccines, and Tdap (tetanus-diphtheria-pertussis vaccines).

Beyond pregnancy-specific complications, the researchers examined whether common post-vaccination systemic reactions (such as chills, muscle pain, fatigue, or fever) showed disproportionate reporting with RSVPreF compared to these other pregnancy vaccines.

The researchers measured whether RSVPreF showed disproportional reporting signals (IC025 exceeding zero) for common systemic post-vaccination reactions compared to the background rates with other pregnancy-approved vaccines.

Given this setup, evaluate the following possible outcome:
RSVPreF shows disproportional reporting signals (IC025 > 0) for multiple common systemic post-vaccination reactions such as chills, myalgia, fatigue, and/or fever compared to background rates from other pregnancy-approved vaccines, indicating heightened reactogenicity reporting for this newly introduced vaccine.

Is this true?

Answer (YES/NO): NO